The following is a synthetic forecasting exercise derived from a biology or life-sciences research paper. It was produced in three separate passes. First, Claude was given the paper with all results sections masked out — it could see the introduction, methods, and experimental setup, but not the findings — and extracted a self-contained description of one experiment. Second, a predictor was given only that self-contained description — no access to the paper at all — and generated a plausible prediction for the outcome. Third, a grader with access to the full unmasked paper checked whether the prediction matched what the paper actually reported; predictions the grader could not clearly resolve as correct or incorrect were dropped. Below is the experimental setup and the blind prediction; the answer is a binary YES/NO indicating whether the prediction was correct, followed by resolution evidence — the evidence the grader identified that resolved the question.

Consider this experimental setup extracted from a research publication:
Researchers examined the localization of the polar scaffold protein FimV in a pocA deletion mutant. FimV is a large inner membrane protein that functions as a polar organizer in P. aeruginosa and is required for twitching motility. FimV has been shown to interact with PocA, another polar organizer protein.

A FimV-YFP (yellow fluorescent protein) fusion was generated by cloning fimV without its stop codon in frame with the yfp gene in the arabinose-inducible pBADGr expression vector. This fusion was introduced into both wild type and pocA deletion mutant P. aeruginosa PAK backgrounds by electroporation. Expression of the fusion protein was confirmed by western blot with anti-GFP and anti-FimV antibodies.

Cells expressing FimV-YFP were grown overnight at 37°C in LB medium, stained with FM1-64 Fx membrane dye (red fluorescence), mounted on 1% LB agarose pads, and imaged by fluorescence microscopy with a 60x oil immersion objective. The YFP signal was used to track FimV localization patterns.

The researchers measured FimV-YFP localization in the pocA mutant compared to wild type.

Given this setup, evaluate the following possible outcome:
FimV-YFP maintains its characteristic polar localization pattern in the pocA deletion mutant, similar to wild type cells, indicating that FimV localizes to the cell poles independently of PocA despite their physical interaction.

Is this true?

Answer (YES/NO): YES